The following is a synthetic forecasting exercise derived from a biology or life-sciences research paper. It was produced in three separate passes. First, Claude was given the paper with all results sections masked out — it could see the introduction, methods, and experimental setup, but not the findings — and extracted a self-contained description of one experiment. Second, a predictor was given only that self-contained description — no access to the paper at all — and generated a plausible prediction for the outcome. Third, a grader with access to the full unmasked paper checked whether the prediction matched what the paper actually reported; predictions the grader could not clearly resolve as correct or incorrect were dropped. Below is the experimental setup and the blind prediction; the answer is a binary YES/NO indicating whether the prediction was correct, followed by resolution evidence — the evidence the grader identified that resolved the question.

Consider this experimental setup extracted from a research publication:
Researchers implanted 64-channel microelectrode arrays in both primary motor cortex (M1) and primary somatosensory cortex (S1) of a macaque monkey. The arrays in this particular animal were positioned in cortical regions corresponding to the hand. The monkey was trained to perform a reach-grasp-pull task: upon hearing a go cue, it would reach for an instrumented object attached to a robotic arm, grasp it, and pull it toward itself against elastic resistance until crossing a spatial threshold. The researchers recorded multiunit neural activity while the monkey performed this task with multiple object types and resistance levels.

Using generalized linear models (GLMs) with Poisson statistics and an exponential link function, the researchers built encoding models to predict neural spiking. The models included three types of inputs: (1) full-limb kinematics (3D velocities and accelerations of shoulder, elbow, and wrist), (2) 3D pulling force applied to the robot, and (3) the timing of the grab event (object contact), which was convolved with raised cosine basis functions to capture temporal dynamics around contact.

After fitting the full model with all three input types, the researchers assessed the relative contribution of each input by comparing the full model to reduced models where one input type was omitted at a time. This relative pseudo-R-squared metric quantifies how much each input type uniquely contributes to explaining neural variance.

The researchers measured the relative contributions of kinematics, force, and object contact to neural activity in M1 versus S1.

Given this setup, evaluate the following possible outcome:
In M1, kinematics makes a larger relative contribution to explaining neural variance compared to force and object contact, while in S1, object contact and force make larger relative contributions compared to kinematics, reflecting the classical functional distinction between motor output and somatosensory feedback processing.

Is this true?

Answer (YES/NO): NO